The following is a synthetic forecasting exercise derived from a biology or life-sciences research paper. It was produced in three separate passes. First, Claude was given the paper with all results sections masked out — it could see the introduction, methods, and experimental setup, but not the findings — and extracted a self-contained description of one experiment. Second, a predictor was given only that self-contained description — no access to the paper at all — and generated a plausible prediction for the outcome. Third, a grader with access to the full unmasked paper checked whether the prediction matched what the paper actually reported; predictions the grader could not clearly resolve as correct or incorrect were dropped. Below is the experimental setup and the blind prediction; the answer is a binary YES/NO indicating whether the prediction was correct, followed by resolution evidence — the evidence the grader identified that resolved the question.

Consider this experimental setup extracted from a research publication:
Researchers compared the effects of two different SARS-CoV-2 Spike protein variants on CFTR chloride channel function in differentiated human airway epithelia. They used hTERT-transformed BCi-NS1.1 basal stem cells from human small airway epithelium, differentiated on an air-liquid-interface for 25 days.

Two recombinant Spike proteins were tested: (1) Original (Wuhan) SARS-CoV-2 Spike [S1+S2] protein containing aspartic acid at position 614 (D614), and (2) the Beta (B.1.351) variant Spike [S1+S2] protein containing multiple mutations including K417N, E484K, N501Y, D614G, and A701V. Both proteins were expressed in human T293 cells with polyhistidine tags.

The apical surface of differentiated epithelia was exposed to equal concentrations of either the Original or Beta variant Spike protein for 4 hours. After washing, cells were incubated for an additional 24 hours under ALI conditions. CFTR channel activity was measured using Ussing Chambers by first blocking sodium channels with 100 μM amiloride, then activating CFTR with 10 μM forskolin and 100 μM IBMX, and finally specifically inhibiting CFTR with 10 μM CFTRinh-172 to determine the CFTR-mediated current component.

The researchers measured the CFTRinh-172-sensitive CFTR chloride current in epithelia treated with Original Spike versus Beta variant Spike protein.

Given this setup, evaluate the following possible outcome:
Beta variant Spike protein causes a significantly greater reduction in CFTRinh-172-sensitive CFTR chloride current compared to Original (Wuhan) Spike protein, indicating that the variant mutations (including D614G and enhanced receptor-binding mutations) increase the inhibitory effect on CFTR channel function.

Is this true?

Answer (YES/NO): YES